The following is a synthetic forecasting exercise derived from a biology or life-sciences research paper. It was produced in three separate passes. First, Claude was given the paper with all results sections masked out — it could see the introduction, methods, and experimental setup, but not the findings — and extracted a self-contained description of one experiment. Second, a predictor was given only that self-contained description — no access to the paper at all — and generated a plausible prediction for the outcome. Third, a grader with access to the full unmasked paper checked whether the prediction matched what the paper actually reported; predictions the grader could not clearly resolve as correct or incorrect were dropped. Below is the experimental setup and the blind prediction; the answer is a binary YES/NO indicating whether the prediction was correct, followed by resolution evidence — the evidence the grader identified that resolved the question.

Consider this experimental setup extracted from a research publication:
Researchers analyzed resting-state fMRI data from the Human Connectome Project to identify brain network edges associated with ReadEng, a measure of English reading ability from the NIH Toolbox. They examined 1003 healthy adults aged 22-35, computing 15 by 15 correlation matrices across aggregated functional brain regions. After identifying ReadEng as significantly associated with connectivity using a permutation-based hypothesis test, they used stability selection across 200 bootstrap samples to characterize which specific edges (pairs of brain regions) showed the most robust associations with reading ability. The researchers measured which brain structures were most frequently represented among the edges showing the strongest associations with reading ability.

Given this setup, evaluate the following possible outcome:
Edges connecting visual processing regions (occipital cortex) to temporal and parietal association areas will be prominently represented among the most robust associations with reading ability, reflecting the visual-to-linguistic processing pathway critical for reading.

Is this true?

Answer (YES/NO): NO